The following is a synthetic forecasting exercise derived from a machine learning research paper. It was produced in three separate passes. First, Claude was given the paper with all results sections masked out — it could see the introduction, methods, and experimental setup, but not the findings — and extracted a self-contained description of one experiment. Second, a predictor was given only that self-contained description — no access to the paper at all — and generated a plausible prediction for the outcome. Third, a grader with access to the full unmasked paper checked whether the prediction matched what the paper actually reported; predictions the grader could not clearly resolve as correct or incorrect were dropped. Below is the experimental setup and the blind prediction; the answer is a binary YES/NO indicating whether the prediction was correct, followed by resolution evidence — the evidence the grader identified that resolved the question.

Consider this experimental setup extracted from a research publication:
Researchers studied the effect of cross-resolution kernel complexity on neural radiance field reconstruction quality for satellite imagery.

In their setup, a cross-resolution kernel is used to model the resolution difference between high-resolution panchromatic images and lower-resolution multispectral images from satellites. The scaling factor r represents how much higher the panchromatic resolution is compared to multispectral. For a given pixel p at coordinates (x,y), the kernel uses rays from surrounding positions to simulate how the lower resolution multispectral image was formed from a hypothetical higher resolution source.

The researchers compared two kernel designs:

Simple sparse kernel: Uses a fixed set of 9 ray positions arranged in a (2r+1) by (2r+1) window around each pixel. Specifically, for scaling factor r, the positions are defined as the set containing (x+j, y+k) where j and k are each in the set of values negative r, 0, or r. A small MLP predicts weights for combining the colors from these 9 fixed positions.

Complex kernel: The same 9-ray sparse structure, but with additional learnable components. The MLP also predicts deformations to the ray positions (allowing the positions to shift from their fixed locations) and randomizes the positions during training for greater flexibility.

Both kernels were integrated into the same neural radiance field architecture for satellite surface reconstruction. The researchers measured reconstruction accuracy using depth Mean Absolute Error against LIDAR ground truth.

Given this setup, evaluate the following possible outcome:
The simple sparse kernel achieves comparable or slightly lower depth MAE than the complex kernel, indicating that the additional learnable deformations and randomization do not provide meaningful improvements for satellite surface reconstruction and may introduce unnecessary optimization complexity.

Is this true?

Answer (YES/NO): YES